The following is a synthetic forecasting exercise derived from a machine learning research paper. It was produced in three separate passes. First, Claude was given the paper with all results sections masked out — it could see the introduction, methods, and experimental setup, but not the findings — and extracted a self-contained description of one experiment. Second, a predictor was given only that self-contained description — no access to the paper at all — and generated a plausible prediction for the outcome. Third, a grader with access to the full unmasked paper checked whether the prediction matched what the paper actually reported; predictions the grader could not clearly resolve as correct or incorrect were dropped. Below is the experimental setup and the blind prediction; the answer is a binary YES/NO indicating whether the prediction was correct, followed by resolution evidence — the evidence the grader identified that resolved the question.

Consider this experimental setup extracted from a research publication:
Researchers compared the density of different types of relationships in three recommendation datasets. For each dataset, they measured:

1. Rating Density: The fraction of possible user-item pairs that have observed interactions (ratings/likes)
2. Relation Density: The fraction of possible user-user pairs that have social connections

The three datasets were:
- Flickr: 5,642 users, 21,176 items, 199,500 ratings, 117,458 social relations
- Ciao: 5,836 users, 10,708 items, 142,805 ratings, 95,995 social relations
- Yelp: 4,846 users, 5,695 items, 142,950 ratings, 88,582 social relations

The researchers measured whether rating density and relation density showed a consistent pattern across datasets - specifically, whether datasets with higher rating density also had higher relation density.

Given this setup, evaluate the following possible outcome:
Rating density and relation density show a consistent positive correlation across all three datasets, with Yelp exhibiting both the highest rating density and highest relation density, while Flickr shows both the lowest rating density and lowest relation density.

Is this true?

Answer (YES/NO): NO